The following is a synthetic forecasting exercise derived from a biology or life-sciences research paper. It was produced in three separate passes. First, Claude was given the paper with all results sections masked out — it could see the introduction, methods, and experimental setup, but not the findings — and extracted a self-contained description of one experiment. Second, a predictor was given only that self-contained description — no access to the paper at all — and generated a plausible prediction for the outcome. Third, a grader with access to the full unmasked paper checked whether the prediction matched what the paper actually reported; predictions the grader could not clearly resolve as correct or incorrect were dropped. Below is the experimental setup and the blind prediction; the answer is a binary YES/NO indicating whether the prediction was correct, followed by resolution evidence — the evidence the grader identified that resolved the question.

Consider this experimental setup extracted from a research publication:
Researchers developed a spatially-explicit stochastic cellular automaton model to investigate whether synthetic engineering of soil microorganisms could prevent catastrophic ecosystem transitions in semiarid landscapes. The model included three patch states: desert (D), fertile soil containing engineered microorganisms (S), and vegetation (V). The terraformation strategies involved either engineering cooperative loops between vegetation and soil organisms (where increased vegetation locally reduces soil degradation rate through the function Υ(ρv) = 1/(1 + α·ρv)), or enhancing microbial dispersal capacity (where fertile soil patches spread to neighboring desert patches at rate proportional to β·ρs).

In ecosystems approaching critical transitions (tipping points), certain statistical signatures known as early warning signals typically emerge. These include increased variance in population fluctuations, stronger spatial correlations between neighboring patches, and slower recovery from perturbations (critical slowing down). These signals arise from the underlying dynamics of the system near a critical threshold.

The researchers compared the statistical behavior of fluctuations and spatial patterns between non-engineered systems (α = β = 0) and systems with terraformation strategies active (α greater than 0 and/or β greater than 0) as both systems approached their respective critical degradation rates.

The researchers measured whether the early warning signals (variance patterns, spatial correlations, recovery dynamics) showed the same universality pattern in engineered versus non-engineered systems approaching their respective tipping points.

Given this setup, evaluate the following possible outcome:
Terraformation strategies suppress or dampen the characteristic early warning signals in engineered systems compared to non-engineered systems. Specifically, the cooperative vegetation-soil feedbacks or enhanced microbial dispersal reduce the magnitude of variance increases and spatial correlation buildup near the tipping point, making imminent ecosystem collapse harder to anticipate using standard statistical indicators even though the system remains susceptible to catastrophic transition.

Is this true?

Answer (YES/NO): NO